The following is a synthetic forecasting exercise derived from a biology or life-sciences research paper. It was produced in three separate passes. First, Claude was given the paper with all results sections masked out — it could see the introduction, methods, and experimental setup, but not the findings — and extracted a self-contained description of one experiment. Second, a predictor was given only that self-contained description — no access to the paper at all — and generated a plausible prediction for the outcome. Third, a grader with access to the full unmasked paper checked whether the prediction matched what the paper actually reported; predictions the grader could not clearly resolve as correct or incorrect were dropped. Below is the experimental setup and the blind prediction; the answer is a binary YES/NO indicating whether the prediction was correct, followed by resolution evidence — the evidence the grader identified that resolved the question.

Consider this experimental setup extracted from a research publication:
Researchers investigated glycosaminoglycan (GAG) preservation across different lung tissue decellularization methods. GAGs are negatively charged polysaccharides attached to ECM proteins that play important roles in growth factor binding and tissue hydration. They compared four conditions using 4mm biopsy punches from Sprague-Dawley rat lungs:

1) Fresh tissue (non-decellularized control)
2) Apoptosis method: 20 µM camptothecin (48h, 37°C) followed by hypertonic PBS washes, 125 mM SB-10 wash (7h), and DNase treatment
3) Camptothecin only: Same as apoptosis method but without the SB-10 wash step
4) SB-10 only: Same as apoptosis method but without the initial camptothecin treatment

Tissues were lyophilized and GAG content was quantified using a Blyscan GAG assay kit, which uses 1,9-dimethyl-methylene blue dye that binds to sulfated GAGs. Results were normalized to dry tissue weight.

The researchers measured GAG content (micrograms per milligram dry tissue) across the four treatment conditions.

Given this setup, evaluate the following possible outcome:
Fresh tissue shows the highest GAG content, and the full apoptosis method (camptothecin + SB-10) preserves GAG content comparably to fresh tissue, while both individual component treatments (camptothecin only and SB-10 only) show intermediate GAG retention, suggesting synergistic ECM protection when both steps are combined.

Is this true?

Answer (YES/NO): NO